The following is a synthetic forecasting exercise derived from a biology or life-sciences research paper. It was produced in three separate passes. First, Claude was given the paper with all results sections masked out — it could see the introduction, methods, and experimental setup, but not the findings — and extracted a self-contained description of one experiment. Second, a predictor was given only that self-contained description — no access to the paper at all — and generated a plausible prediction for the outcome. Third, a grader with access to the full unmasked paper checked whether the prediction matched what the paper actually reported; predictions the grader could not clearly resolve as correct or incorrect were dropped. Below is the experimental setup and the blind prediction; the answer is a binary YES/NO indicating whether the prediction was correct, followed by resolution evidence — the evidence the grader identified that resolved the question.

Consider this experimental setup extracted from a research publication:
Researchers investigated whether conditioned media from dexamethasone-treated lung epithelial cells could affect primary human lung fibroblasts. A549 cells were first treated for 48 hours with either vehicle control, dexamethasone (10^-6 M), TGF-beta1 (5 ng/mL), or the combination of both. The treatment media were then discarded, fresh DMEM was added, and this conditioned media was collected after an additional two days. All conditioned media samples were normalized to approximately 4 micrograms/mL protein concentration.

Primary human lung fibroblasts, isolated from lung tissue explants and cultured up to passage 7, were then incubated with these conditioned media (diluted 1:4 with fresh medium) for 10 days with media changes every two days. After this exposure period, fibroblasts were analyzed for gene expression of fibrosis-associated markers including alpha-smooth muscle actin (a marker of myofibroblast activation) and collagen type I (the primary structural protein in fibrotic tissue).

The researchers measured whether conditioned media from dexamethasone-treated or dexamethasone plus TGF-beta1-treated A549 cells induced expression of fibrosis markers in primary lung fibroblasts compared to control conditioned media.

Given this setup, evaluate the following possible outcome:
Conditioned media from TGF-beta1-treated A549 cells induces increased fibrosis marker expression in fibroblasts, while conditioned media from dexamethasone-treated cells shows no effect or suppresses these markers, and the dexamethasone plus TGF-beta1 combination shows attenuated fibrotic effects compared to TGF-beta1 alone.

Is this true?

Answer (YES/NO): NO